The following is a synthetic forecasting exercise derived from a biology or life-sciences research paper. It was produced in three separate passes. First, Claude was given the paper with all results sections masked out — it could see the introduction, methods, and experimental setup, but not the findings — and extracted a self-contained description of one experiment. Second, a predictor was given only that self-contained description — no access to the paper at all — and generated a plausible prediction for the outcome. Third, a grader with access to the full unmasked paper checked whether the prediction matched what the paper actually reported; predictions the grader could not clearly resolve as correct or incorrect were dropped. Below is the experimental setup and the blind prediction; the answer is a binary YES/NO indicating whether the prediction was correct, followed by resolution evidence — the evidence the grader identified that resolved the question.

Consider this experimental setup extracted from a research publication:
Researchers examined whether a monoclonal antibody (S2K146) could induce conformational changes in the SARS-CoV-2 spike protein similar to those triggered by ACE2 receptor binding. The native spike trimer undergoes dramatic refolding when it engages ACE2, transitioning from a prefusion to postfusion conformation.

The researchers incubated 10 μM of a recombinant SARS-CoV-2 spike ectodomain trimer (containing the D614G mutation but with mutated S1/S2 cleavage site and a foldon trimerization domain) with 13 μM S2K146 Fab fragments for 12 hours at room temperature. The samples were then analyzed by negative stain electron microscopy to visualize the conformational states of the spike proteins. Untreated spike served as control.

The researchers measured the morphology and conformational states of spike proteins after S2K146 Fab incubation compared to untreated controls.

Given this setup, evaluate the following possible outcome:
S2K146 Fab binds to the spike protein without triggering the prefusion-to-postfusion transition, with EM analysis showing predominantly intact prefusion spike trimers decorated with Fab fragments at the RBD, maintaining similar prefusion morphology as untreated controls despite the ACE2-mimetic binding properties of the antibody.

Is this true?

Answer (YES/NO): NO